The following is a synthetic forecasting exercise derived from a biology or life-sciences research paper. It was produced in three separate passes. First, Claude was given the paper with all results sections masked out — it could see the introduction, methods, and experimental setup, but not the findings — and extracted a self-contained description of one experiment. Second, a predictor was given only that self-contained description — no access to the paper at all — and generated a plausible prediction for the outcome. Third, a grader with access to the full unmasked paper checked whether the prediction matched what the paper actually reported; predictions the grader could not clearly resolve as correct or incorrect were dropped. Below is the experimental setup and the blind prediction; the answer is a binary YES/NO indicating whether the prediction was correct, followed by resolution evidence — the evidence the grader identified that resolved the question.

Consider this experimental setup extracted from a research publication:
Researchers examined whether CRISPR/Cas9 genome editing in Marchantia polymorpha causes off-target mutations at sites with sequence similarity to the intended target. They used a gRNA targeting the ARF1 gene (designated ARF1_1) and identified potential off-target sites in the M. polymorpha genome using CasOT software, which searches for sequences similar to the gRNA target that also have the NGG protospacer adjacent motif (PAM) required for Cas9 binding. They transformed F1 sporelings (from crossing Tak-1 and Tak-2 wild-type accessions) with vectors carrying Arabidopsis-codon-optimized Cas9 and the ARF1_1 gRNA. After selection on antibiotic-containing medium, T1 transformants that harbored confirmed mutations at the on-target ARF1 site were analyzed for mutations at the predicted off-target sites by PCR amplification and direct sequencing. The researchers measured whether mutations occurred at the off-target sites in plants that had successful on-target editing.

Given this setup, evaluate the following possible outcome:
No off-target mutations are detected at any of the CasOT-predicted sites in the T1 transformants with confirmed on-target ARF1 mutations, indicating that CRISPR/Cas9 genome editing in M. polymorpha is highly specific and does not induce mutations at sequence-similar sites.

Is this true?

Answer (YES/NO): YES